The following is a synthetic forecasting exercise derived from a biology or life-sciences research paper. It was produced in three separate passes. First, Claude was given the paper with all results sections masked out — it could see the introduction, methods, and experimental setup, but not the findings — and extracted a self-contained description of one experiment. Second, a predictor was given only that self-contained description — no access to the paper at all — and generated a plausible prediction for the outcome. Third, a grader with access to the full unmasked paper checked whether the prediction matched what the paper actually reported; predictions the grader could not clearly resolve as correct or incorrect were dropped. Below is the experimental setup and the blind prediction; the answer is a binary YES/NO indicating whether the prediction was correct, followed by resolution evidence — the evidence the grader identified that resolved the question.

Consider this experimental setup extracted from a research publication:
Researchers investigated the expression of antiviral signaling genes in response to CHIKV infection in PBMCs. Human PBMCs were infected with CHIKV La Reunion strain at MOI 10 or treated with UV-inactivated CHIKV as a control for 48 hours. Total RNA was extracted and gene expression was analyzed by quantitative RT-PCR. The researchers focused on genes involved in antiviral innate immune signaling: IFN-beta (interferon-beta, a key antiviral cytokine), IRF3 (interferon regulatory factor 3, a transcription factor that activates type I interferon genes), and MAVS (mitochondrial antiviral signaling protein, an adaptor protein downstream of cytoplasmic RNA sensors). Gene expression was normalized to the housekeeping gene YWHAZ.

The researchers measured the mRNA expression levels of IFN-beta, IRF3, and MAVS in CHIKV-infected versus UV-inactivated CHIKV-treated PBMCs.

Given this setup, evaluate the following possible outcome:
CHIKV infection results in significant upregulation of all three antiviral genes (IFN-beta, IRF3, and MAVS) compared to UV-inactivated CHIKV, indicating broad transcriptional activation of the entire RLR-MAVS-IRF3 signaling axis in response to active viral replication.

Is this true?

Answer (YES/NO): NO